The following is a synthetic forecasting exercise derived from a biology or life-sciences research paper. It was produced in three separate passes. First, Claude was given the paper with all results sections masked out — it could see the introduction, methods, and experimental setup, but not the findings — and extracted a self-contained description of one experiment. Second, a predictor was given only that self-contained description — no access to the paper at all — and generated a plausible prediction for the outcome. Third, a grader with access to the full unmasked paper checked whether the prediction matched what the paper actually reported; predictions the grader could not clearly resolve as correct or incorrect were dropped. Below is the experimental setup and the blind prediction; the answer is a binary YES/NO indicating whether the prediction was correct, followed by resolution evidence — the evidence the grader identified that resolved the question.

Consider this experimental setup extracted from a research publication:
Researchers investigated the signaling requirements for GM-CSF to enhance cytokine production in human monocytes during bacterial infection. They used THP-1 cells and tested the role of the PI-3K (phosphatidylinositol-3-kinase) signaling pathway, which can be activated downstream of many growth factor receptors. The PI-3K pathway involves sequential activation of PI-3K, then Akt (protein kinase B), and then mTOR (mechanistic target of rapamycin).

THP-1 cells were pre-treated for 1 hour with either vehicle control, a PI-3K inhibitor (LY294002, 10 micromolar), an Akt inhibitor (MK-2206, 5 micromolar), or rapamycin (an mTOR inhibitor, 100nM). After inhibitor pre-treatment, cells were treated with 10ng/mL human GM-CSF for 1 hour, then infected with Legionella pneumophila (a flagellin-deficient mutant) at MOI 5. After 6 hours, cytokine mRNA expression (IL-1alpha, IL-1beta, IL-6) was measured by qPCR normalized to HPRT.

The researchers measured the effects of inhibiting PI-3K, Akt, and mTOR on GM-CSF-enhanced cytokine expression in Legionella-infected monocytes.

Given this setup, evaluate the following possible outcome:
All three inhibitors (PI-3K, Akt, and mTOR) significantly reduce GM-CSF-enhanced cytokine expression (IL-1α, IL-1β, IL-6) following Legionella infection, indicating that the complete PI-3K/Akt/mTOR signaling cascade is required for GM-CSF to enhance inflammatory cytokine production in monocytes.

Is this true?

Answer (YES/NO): NO